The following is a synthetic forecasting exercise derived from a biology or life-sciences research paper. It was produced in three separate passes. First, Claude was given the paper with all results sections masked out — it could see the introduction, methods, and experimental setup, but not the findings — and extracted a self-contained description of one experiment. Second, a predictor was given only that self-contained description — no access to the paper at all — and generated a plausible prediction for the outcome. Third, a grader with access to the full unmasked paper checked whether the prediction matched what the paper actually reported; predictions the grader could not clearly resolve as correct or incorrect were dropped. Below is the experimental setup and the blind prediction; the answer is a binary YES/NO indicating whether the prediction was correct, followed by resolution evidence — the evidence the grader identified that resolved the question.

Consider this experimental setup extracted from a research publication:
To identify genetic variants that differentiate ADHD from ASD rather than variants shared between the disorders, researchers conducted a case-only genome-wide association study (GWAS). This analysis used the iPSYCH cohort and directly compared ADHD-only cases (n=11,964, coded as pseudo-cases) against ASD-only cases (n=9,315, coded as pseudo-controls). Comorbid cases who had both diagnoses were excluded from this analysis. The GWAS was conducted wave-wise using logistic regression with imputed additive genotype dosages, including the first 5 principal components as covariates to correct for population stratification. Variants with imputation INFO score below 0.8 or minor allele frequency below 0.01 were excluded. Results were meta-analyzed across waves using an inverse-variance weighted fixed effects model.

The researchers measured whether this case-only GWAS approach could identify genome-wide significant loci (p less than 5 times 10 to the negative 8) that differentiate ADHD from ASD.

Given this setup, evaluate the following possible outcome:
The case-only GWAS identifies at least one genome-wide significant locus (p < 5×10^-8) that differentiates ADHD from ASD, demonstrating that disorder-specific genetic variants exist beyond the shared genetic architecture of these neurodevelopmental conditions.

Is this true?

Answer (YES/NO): YES